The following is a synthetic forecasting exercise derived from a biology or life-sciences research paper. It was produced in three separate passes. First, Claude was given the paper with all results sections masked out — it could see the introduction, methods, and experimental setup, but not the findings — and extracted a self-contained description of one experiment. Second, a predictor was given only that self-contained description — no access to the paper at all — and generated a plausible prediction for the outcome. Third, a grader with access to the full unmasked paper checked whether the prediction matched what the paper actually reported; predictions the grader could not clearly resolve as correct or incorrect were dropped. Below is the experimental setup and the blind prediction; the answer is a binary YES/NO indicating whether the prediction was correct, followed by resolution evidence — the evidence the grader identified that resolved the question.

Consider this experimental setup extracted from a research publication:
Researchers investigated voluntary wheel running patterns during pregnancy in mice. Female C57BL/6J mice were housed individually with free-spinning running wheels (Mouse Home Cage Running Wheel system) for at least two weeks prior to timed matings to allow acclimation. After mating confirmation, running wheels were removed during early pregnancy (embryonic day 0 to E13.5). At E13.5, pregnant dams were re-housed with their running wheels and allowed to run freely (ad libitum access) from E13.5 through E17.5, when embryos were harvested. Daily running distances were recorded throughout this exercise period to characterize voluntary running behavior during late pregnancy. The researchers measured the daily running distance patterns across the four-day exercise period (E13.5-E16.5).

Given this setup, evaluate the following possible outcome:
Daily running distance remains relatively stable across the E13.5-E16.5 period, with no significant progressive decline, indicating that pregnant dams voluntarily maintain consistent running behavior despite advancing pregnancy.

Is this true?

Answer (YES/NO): NO